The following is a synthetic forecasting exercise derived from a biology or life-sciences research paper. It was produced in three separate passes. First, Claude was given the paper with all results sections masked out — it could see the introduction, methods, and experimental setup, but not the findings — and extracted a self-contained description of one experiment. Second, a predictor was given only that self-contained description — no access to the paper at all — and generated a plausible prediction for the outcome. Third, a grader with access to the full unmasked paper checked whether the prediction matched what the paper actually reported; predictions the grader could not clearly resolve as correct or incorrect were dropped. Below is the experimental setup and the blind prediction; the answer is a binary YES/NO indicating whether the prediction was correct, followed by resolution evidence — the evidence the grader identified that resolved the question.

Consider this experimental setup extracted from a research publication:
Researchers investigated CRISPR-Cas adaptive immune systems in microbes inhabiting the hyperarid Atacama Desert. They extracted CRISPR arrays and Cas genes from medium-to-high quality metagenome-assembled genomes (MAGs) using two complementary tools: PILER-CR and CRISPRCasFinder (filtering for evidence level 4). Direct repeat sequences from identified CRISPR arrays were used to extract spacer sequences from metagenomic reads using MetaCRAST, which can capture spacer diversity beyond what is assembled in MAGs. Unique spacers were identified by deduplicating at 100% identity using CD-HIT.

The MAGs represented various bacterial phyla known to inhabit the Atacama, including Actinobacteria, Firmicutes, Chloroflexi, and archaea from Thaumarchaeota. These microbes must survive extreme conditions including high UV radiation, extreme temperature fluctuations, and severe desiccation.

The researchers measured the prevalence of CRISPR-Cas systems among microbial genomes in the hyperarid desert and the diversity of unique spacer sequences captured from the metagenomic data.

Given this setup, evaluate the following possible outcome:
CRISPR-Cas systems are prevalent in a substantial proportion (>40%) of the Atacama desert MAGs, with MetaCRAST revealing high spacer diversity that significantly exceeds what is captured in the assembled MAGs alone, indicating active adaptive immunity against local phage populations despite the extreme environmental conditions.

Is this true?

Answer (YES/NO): NO